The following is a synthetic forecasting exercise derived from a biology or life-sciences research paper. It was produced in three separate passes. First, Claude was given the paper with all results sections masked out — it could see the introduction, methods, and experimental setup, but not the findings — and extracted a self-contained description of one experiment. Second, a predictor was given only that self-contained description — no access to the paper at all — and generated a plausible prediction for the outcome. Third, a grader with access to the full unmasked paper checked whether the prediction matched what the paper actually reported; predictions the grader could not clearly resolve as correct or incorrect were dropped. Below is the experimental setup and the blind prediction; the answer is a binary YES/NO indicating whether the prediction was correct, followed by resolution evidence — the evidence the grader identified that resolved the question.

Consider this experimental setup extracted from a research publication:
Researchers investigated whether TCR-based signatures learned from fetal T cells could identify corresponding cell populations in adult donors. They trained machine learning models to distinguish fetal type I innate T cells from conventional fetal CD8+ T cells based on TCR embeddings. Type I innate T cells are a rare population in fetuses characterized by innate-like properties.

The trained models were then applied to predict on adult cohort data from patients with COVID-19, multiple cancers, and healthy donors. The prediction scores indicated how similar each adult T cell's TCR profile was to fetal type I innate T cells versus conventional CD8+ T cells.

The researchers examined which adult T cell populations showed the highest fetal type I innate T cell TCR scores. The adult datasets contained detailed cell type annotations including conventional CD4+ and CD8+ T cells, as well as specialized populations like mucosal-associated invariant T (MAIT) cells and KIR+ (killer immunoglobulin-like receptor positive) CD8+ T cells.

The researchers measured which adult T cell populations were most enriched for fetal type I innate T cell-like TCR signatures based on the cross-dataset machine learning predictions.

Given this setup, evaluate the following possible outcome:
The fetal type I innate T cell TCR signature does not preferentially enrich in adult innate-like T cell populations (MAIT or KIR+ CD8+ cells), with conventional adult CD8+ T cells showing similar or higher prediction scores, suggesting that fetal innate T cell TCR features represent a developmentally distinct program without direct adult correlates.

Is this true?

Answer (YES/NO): NO